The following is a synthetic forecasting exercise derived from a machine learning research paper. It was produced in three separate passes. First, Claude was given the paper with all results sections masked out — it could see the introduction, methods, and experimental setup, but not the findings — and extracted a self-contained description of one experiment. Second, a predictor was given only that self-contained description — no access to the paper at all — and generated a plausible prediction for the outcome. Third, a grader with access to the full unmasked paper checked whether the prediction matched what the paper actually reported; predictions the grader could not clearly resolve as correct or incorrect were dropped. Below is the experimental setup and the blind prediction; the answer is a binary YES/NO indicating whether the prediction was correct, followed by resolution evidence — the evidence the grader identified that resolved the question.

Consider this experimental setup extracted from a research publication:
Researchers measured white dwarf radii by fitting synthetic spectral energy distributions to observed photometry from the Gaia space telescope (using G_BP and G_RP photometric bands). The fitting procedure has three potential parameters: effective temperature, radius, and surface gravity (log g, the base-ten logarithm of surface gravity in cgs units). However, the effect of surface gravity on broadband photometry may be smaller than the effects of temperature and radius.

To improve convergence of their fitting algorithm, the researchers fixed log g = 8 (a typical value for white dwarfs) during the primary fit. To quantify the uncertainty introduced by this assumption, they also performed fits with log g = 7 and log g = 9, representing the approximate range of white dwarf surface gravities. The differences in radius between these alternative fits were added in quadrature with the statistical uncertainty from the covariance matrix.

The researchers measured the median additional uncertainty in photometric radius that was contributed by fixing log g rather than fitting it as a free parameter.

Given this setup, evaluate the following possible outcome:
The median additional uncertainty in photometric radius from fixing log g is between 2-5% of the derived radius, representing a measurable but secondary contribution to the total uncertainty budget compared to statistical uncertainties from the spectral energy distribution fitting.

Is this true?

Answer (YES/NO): NO